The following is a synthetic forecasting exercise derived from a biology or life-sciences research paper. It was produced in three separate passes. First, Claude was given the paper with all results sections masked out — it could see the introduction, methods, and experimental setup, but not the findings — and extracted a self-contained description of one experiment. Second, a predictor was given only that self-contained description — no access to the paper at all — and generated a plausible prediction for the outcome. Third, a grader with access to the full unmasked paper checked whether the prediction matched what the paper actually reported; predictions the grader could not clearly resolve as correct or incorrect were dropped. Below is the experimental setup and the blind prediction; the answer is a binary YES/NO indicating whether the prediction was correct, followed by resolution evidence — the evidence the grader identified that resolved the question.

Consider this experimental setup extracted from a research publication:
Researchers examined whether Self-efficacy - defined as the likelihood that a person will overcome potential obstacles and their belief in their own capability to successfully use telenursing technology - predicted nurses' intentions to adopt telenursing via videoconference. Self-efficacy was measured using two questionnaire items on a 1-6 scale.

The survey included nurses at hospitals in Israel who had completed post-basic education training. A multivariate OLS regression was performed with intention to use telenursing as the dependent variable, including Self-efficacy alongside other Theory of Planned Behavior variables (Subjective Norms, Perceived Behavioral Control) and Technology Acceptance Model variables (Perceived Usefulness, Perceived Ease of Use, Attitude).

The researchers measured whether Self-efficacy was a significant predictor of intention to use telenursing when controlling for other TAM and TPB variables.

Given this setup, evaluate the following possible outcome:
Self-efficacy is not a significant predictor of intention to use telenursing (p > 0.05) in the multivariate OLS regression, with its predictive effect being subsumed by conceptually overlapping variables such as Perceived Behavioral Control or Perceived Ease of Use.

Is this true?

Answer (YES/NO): YES